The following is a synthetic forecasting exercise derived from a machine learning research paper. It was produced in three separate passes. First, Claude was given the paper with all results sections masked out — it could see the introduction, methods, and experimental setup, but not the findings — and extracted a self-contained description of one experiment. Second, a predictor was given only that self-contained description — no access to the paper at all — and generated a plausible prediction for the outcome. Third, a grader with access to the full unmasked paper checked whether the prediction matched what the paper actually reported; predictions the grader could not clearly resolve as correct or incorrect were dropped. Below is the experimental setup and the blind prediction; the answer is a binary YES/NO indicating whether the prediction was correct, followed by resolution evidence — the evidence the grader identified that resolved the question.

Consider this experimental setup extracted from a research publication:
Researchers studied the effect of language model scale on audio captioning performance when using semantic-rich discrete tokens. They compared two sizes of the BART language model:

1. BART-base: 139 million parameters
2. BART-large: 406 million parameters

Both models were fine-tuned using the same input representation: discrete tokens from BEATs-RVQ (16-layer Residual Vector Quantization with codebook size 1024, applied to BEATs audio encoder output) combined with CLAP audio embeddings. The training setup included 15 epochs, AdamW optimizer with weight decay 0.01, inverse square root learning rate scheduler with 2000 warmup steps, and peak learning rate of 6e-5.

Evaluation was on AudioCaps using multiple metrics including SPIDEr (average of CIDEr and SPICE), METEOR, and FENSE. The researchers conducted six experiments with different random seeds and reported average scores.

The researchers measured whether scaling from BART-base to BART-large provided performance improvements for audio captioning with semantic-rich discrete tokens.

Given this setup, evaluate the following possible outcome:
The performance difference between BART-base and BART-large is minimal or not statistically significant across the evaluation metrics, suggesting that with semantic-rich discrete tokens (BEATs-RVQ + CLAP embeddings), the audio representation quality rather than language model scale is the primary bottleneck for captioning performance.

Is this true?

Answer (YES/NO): YES